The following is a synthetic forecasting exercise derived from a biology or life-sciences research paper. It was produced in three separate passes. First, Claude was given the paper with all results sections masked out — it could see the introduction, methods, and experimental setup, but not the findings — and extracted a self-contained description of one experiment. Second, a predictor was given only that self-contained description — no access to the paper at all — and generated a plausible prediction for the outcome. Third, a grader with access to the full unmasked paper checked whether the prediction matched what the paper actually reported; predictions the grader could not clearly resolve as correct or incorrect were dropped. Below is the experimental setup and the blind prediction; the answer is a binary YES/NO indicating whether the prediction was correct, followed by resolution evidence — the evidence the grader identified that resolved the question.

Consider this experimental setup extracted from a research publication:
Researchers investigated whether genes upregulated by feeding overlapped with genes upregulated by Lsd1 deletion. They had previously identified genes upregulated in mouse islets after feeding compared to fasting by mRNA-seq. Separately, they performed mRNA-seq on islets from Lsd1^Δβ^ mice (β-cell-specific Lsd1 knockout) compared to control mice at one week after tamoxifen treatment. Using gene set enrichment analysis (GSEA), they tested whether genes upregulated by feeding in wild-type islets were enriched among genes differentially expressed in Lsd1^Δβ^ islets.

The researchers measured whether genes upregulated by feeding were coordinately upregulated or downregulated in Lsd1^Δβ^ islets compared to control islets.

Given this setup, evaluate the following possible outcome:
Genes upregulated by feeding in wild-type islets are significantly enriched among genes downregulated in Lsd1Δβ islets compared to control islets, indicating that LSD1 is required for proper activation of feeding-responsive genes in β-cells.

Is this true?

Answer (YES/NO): NO